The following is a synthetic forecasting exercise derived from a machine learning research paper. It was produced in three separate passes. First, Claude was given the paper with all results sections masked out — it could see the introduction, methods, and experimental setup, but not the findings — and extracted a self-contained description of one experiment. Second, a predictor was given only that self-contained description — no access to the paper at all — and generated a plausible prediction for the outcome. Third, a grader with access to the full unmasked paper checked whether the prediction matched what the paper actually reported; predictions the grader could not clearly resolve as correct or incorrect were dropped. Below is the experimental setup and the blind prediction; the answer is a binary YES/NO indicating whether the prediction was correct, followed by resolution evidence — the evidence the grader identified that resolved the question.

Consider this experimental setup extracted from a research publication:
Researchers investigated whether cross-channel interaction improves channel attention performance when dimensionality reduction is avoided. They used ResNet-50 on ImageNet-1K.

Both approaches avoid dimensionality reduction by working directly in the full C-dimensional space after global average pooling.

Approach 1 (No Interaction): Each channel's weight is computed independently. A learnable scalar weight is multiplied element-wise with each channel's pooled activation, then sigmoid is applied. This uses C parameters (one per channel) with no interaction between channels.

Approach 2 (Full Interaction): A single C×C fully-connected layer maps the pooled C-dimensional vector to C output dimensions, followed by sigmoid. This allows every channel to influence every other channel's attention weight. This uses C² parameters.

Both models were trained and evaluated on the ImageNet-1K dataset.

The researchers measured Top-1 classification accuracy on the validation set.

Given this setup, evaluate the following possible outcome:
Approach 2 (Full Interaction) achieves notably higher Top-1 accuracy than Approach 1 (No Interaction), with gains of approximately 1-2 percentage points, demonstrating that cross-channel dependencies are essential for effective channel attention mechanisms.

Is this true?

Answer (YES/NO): NO